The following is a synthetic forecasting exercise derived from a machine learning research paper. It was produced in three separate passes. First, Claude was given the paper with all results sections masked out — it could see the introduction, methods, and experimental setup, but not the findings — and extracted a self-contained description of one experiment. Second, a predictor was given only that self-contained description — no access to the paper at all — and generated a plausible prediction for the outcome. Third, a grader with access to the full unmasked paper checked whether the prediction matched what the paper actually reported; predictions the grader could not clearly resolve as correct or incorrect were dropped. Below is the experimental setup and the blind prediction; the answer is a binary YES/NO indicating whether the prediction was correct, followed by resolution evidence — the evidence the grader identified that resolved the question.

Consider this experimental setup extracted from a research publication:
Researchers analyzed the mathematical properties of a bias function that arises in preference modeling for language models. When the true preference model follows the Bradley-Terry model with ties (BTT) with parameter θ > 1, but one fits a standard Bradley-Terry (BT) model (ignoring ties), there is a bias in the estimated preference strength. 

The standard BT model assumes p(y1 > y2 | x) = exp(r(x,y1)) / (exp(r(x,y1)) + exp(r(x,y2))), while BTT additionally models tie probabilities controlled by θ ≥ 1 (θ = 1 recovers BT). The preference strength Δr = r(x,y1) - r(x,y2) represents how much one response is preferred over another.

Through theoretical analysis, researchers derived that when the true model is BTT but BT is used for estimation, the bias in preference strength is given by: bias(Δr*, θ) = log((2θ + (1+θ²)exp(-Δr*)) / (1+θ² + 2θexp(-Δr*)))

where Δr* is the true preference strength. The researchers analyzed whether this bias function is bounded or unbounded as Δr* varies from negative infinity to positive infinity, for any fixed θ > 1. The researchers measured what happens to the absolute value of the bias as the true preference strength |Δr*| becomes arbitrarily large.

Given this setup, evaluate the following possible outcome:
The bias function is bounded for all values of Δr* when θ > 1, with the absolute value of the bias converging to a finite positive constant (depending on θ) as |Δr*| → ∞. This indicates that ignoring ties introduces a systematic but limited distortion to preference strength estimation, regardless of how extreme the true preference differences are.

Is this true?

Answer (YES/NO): YES